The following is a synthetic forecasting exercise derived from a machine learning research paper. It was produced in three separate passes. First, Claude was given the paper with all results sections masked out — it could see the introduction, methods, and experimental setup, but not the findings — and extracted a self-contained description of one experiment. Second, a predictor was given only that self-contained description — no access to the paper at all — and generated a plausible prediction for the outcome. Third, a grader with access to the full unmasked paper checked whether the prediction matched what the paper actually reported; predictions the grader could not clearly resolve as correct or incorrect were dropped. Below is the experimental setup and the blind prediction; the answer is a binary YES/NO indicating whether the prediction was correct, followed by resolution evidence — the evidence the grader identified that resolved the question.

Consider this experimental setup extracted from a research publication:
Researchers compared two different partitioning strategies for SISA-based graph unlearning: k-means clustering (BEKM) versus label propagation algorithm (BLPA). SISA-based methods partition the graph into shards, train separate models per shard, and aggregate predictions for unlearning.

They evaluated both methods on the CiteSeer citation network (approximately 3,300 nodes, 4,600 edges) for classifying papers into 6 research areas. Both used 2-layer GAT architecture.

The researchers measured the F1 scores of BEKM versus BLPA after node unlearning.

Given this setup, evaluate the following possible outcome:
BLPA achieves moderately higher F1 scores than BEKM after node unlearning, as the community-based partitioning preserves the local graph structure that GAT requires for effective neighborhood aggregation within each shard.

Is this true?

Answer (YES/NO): NO